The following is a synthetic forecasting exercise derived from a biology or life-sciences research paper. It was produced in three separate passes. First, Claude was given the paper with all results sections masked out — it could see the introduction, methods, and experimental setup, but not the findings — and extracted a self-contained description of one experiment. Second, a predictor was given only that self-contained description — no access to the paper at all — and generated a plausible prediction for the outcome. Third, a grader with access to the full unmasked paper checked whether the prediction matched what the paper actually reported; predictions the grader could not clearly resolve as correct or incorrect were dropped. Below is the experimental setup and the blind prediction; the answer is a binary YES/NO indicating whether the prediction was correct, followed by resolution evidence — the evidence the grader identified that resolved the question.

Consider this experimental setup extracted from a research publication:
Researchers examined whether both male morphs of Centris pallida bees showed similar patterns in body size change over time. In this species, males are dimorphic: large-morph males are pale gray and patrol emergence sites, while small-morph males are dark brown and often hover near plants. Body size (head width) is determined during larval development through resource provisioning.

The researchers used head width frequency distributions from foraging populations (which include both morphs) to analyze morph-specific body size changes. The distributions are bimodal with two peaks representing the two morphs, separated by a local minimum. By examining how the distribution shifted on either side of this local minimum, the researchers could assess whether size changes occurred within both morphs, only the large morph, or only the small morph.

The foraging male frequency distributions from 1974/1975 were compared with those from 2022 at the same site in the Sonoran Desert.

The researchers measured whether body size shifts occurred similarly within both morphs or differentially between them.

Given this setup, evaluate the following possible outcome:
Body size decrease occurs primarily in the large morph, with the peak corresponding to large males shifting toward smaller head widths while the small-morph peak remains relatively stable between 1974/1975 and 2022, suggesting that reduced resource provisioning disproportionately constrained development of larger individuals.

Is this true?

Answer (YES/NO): NO